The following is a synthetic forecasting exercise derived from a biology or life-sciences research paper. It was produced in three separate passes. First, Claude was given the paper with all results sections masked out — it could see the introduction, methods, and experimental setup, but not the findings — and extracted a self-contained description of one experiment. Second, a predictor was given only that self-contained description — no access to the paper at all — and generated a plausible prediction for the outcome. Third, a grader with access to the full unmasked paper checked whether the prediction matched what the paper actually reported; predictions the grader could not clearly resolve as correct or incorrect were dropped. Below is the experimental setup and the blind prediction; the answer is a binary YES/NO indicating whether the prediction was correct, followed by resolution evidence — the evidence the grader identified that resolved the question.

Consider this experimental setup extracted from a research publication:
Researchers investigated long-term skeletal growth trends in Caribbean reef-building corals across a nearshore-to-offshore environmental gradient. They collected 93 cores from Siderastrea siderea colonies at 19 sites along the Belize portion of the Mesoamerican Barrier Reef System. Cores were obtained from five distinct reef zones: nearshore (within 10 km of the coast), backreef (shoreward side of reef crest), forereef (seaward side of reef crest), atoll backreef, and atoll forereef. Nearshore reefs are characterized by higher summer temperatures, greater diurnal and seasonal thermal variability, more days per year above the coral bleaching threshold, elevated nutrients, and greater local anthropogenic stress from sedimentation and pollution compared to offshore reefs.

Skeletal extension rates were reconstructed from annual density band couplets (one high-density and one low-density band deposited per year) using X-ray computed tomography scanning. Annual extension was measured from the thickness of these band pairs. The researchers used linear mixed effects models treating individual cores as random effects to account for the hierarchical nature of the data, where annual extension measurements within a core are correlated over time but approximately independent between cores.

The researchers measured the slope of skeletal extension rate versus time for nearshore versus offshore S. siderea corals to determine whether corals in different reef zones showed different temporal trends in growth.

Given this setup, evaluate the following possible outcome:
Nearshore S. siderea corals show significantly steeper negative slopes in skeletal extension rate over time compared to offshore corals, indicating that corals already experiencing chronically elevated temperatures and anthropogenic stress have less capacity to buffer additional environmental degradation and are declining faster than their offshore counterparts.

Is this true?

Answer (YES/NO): YES